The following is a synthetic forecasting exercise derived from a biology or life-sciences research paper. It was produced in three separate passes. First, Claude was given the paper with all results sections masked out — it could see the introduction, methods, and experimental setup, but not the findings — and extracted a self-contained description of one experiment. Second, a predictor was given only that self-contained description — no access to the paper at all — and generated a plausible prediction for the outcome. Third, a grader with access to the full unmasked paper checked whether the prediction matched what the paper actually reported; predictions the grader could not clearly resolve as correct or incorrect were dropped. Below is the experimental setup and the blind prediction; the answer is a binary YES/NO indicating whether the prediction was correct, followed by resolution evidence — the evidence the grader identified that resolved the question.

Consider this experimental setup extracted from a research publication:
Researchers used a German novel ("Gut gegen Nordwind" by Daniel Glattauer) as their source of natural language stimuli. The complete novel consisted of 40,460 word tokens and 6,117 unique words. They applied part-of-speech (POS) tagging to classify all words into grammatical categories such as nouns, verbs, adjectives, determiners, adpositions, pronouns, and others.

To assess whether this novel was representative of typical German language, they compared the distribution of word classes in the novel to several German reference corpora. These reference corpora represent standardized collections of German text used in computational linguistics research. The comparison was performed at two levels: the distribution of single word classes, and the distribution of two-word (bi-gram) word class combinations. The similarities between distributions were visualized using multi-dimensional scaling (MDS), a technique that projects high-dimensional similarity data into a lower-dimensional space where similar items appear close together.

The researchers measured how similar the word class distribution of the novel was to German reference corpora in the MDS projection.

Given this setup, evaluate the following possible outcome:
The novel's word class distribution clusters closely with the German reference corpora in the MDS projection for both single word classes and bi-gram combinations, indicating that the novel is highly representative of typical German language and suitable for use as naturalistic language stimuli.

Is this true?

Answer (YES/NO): NO